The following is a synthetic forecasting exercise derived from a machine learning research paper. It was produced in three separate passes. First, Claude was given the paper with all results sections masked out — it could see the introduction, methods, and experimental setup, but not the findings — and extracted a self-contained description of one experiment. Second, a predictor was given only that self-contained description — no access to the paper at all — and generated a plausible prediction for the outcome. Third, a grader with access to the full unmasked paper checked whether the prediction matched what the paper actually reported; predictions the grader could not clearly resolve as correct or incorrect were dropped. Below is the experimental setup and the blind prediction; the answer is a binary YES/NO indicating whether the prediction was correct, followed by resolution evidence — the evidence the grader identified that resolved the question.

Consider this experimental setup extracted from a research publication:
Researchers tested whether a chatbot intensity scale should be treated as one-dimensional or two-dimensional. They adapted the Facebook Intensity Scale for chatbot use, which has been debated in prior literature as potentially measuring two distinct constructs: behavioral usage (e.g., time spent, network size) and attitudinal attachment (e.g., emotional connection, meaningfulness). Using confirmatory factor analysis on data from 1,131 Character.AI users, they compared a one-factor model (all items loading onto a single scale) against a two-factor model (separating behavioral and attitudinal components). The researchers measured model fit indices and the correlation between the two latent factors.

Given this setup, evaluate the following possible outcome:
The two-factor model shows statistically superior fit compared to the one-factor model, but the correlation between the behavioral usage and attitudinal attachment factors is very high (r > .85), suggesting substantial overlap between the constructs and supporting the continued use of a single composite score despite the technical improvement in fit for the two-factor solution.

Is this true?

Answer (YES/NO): YES